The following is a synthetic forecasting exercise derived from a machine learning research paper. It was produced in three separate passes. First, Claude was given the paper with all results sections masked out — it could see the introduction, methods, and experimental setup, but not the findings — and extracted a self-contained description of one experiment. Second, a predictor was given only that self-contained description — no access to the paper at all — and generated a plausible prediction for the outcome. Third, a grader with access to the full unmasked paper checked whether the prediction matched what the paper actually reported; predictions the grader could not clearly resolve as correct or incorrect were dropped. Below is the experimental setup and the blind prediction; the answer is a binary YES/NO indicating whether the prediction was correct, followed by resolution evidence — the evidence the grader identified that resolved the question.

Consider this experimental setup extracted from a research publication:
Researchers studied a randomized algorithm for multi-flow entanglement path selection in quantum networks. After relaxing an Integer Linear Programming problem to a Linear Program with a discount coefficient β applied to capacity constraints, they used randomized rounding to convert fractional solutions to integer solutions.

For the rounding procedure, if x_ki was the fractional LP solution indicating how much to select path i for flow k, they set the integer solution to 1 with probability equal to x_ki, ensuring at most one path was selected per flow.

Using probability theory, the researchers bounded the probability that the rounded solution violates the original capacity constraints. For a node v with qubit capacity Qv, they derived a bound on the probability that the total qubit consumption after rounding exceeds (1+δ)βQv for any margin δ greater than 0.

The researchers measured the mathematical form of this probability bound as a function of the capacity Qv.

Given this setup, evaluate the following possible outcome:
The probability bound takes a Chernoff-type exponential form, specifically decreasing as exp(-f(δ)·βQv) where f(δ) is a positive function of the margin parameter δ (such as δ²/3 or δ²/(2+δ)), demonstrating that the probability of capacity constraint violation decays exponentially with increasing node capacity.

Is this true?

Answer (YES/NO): YES